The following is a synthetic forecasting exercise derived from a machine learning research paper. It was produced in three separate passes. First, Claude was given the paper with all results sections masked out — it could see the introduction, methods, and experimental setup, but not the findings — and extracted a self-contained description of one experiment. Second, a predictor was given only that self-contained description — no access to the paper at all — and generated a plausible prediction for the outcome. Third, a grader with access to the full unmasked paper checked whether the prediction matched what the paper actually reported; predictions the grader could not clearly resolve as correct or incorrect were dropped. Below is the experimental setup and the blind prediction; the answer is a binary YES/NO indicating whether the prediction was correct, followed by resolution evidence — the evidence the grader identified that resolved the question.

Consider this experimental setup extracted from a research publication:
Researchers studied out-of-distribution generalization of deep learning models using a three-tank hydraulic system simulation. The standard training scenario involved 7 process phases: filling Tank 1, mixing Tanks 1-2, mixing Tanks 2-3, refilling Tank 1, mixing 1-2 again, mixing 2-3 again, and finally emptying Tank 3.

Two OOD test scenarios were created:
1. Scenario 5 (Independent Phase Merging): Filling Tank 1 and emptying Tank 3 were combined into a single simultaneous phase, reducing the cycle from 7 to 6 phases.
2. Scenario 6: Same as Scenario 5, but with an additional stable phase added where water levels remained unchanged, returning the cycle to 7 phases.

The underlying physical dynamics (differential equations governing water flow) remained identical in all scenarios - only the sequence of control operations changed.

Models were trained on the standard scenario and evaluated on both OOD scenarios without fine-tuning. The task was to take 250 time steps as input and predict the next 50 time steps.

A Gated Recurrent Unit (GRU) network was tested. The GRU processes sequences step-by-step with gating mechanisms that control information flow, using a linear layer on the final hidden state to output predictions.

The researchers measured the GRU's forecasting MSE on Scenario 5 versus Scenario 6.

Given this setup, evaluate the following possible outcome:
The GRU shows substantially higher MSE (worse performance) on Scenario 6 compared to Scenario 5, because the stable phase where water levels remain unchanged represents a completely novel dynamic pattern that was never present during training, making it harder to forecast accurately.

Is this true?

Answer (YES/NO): NO